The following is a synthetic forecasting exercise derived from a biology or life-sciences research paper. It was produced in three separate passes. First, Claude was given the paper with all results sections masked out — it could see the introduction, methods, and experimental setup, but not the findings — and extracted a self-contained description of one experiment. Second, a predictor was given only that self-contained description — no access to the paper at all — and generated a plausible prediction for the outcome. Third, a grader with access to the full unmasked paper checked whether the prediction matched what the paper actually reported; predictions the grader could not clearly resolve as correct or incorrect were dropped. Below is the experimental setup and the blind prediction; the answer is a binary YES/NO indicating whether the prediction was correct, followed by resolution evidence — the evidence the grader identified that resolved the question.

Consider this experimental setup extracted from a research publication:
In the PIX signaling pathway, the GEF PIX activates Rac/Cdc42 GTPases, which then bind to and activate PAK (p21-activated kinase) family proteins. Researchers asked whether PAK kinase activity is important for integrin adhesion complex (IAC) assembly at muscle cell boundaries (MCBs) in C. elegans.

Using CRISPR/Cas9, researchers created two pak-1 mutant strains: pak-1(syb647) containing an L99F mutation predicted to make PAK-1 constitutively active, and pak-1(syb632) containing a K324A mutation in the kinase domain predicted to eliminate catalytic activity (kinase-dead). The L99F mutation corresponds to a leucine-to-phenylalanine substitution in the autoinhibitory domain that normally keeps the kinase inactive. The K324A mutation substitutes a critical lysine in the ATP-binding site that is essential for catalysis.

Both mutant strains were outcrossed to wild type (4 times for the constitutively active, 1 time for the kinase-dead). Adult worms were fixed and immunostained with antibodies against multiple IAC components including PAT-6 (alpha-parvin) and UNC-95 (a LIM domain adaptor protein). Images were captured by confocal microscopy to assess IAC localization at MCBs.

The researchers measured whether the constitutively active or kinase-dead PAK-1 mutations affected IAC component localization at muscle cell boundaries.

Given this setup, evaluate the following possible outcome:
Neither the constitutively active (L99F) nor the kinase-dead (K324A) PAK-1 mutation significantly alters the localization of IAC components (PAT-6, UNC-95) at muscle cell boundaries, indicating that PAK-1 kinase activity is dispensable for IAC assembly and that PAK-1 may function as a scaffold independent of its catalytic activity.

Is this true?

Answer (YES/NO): NO